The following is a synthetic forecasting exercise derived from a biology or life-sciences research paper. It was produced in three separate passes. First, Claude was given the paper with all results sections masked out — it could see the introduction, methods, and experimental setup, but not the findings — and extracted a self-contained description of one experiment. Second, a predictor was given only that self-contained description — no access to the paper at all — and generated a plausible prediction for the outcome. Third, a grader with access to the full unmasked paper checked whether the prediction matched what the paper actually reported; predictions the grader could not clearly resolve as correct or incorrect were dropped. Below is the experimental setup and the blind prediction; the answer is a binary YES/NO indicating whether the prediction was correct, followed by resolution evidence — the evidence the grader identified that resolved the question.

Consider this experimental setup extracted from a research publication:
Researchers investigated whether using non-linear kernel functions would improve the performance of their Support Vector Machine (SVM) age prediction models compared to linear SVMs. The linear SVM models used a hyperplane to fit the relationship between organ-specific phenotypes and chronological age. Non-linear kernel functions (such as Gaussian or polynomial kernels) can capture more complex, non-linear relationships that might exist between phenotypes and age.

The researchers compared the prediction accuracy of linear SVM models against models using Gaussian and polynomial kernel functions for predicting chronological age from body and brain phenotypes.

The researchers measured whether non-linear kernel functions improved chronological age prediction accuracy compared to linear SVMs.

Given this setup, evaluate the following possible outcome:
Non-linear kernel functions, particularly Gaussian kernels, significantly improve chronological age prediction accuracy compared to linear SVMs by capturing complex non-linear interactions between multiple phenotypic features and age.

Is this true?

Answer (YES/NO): NO